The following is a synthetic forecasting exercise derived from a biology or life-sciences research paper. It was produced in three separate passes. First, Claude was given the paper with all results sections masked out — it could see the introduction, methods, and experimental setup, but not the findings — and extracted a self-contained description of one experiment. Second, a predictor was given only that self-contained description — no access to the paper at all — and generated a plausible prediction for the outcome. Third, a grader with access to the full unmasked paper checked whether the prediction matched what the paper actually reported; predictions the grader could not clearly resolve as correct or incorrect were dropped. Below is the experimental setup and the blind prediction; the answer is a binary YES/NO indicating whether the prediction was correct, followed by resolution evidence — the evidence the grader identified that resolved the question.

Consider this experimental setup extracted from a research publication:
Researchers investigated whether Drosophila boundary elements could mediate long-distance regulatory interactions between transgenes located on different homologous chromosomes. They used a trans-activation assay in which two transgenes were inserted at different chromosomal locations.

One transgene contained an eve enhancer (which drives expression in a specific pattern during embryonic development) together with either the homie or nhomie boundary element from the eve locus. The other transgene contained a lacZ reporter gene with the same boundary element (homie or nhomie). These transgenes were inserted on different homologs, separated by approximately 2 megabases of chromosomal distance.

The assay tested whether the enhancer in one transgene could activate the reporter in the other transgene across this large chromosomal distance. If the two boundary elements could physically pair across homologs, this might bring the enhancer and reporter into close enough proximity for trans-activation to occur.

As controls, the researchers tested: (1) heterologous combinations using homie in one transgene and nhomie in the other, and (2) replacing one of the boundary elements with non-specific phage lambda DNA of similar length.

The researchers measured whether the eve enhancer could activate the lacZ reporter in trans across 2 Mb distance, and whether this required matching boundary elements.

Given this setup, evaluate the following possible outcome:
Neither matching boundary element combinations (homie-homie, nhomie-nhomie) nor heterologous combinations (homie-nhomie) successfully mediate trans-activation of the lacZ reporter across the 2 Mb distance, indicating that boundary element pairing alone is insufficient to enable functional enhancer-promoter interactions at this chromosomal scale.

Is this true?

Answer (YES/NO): NO